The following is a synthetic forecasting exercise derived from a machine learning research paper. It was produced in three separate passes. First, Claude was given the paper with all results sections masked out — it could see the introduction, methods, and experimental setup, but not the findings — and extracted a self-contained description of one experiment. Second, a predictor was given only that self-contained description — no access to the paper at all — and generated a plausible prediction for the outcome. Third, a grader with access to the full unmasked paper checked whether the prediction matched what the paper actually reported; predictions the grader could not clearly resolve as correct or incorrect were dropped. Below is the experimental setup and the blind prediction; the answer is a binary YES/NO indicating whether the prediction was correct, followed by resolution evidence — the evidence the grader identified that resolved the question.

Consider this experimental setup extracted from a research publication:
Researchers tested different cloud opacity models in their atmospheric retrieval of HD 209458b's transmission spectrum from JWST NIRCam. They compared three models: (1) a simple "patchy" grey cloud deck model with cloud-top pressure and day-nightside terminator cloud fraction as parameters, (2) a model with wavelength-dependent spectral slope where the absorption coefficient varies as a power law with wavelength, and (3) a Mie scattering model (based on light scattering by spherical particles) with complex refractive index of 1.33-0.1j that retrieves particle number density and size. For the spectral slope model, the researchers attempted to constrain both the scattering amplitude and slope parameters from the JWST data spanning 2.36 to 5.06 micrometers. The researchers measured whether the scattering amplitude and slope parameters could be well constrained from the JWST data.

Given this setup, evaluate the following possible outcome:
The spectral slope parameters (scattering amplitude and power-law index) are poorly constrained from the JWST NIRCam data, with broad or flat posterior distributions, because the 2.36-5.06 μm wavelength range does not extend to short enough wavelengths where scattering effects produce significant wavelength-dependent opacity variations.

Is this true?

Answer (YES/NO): NO